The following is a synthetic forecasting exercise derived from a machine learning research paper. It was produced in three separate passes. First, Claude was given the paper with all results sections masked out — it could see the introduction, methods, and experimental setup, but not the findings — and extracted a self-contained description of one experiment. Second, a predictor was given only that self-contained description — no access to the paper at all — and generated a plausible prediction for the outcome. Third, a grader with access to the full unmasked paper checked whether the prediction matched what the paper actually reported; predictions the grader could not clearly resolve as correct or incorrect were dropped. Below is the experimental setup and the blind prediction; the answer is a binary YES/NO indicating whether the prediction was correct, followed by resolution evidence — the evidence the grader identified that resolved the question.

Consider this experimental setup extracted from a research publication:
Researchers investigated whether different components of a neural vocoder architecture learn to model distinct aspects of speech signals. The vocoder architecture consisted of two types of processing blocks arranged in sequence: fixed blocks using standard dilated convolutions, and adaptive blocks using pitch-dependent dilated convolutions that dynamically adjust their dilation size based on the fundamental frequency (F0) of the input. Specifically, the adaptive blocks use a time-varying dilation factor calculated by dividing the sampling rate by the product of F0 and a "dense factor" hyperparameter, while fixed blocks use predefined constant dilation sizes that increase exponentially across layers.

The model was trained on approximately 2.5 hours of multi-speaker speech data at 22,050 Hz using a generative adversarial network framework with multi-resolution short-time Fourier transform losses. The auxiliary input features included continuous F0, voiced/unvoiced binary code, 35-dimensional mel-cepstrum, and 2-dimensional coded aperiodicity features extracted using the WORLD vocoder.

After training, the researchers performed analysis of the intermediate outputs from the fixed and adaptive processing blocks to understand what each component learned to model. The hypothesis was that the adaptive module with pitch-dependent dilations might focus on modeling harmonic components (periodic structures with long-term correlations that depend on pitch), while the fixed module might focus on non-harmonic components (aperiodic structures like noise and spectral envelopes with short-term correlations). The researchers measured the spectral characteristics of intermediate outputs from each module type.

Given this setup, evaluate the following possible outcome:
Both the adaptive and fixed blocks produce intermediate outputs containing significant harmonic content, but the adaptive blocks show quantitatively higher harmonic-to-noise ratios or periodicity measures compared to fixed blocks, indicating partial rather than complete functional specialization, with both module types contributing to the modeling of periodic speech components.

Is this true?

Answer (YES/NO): NO